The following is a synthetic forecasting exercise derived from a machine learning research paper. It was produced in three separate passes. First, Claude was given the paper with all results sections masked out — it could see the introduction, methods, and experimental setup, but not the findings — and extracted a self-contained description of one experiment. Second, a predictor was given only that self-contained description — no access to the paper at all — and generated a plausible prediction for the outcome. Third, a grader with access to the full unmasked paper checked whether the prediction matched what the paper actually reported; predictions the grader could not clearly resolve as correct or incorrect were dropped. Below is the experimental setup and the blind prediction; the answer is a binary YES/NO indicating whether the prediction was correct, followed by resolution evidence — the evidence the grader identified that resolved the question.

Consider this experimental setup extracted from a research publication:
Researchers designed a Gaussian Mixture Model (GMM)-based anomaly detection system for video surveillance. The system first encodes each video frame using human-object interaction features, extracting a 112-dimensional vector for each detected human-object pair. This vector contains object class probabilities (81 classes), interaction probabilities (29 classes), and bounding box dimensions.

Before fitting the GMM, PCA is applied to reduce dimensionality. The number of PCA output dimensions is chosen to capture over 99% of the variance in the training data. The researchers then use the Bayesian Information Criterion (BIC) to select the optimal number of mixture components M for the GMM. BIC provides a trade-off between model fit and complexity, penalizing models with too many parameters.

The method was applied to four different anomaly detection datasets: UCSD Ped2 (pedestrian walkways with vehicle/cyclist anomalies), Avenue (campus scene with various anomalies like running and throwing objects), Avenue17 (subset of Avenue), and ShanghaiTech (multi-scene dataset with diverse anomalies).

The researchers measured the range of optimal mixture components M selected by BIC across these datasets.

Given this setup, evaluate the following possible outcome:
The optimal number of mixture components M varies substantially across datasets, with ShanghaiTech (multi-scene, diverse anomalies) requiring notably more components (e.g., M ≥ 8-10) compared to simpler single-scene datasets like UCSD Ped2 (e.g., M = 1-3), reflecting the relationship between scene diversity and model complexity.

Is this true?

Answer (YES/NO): NO